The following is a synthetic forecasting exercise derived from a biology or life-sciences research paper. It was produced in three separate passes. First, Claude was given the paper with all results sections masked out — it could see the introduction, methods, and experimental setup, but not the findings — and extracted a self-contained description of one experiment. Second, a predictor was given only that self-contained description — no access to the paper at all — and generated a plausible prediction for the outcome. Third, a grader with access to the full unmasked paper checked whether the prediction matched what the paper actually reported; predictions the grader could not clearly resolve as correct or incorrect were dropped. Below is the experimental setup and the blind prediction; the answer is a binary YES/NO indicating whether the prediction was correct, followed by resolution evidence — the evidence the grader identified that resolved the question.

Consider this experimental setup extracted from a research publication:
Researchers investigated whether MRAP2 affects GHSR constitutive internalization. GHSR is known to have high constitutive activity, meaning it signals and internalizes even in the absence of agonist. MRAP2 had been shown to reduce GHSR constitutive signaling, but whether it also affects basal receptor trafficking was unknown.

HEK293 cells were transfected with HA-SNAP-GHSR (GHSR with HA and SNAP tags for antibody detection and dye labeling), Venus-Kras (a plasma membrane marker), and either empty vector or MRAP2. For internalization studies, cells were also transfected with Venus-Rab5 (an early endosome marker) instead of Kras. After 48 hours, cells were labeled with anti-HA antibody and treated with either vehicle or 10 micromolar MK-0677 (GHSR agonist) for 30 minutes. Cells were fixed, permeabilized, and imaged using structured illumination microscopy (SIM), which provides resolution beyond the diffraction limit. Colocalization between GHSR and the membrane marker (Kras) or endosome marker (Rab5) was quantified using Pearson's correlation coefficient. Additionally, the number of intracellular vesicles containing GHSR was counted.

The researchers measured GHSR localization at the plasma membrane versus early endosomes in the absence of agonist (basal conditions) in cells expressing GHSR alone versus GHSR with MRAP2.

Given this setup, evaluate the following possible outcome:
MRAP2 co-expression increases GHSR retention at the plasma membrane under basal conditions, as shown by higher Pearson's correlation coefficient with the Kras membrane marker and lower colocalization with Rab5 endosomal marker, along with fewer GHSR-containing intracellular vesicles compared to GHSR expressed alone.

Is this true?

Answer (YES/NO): YES